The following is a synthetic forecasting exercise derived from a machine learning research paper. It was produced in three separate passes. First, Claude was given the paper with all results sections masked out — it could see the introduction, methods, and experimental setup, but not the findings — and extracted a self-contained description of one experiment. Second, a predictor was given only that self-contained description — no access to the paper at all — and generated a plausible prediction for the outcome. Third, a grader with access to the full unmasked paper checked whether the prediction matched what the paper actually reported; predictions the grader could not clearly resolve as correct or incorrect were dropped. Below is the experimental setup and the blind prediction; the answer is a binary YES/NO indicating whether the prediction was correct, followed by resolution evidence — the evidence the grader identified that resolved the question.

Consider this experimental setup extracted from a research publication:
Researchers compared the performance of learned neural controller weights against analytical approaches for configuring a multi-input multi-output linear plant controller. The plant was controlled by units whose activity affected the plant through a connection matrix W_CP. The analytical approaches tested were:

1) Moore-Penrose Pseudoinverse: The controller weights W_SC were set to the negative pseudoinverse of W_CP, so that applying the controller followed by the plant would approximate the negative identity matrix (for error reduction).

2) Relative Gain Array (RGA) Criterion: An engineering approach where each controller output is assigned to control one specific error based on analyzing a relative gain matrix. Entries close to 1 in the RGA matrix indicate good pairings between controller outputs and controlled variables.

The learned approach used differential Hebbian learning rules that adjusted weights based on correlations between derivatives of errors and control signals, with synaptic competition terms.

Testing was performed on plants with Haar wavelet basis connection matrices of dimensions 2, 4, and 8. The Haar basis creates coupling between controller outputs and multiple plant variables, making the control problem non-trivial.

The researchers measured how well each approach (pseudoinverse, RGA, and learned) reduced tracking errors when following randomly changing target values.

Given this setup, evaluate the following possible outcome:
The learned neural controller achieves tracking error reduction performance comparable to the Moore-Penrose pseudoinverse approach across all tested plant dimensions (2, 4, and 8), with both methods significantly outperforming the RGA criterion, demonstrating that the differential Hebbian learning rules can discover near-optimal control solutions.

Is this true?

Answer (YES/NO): YES